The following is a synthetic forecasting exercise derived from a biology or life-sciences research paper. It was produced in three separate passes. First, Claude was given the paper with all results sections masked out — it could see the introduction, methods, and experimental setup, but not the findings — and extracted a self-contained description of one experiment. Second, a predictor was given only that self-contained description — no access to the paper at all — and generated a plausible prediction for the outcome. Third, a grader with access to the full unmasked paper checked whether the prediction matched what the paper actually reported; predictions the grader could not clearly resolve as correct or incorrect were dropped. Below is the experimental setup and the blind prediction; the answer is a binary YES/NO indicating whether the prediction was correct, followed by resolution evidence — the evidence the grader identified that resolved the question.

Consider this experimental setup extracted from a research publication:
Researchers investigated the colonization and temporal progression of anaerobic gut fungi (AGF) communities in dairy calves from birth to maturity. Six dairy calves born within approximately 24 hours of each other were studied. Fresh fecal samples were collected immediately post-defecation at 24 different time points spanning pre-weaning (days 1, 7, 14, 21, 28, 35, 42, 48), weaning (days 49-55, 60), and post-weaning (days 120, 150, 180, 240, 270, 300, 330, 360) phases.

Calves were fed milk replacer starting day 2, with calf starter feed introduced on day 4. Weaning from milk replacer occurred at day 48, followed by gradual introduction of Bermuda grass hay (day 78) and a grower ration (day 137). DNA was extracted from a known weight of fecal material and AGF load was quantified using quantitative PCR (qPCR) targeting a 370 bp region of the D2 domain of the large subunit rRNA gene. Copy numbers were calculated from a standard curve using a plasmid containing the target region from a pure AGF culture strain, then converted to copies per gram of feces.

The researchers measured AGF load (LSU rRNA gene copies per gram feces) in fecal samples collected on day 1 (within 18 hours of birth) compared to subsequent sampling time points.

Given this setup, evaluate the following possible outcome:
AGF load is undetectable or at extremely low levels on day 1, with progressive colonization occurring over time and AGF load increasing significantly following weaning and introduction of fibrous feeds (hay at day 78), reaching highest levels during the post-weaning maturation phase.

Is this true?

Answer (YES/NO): YES